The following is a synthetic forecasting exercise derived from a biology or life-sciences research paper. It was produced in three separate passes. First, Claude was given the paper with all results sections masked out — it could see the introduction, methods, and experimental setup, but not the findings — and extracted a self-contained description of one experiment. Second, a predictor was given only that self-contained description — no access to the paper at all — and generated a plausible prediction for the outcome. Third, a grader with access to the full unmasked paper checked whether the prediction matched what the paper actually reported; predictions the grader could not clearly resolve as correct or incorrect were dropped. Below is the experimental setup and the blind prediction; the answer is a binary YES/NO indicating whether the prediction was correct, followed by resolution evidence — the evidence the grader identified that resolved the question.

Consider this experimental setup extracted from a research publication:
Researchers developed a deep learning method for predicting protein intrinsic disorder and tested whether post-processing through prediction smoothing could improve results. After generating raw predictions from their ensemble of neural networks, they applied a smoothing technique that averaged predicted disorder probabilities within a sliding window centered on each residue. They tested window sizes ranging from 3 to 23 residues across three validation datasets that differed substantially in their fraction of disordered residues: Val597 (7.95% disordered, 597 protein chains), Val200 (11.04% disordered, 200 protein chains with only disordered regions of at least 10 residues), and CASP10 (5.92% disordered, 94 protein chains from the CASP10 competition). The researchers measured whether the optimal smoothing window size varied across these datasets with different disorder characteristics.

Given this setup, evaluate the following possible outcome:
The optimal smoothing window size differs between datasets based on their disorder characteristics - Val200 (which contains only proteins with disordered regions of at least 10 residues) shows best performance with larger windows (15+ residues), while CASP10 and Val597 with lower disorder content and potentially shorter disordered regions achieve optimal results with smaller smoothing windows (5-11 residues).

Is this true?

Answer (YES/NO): YES